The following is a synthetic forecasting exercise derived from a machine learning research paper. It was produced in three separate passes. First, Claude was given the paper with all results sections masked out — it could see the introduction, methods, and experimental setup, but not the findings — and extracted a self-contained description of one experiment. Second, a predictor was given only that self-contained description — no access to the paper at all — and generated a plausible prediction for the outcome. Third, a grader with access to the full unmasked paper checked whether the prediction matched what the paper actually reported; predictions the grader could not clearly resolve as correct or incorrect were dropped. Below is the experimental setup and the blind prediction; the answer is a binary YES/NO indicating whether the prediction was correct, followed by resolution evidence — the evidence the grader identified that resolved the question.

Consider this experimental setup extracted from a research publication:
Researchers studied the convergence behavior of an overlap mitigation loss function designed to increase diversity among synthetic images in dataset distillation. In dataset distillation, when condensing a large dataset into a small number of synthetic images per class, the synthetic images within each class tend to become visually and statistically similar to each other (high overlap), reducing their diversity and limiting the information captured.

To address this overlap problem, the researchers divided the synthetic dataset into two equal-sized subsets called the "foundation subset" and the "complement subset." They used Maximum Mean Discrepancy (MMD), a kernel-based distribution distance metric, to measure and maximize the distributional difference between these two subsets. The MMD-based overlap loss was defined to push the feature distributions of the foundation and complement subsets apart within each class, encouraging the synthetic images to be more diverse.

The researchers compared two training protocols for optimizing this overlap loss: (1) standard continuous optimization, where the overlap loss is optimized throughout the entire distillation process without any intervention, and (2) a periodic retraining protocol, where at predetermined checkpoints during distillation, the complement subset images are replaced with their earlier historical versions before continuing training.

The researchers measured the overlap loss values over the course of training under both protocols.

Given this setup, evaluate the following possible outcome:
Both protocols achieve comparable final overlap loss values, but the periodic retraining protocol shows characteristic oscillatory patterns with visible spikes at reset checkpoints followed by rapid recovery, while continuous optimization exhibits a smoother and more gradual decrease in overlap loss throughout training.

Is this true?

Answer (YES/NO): NO